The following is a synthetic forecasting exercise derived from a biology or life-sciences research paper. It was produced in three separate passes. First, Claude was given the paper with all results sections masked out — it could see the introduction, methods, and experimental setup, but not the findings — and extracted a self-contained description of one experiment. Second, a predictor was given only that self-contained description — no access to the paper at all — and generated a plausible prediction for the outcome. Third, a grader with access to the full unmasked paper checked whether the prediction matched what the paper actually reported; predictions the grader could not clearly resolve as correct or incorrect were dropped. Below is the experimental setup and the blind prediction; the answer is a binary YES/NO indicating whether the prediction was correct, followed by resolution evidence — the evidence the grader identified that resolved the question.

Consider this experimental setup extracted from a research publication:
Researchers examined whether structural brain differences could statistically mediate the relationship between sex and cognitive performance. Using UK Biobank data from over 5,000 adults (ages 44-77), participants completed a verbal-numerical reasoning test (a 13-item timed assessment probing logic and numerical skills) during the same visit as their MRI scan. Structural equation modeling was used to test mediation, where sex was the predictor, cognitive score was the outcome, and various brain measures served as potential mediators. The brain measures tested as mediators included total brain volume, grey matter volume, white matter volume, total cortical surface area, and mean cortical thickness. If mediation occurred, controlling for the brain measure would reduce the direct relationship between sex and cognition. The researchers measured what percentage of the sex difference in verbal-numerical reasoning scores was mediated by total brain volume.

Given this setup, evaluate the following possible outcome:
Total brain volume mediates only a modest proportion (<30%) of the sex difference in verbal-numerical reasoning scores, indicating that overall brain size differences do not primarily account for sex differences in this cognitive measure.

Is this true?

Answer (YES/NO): NO